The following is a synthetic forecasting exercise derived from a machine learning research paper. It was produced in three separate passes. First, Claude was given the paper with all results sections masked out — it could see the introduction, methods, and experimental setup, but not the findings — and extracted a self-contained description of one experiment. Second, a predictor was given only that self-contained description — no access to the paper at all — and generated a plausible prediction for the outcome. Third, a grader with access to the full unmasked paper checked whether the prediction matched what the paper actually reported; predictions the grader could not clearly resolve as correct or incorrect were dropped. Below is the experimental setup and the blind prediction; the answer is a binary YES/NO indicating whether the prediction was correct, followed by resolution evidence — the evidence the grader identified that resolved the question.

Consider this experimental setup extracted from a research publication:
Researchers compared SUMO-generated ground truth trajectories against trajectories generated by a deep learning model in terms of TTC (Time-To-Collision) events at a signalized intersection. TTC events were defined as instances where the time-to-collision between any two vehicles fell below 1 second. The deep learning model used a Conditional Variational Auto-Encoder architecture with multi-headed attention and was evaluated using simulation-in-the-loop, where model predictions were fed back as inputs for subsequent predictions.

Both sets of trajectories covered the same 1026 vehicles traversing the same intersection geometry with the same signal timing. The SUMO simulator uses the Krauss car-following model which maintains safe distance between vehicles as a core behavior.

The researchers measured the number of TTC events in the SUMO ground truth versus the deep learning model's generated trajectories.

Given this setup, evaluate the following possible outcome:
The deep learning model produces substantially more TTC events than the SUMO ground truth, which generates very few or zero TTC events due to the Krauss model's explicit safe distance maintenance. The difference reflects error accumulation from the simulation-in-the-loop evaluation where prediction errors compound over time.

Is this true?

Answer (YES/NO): YES